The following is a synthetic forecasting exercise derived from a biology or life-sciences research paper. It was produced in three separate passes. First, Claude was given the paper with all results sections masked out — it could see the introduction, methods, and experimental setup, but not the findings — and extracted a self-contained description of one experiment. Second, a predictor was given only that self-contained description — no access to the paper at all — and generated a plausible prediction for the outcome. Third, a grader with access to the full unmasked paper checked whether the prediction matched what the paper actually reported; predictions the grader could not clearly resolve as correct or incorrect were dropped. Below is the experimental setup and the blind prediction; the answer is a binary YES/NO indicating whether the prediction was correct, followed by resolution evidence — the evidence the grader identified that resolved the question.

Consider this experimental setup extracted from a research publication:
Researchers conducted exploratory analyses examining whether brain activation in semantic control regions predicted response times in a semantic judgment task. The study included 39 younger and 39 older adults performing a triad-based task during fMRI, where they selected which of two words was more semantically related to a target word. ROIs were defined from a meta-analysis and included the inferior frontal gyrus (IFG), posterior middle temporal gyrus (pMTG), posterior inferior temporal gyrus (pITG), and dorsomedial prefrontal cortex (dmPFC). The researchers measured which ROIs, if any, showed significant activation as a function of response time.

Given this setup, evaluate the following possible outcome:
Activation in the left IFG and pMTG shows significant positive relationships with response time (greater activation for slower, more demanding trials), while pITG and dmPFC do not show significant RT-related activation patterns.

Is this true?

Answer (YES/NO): NO